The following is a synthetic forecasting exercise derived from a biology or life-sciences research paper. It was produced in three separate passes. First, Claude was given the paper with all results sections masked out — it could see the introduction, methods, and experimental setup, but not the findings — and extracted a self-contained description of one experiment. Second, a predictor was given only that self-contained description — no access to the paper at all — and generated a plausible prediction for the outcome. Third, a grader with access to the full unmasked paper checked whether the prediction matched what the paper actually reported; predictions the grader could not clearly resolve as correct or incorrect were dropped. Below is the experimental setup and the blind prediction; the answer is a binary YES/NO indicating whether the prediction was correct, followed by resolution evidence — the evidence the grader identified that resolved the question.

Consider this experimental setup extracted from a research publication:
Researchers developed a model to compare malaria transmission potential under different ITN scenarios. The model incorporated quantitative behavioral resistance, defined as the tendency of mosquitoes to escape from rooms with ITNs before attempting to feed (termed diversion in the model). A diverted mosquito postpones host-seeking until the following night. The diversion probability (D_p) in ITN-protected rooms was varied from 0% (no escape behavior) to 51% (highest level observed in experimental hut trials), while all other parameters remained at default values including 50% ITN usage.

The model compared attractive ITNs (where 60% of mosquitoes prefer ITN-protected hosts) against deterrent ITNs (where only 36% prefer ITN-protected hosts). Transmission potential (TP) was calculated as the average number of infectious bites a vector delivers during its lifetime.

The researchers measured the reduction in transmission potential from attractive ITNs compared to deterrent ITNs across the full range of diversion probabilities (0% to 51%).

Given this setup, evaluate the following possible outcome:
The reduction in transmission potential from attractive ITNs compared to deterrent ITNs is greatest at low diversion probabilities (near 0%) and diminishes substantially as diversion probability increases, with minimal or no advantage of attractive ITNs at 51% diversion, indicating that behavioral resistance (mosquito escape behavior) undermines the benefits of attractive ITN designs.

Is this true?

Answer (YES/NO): NO